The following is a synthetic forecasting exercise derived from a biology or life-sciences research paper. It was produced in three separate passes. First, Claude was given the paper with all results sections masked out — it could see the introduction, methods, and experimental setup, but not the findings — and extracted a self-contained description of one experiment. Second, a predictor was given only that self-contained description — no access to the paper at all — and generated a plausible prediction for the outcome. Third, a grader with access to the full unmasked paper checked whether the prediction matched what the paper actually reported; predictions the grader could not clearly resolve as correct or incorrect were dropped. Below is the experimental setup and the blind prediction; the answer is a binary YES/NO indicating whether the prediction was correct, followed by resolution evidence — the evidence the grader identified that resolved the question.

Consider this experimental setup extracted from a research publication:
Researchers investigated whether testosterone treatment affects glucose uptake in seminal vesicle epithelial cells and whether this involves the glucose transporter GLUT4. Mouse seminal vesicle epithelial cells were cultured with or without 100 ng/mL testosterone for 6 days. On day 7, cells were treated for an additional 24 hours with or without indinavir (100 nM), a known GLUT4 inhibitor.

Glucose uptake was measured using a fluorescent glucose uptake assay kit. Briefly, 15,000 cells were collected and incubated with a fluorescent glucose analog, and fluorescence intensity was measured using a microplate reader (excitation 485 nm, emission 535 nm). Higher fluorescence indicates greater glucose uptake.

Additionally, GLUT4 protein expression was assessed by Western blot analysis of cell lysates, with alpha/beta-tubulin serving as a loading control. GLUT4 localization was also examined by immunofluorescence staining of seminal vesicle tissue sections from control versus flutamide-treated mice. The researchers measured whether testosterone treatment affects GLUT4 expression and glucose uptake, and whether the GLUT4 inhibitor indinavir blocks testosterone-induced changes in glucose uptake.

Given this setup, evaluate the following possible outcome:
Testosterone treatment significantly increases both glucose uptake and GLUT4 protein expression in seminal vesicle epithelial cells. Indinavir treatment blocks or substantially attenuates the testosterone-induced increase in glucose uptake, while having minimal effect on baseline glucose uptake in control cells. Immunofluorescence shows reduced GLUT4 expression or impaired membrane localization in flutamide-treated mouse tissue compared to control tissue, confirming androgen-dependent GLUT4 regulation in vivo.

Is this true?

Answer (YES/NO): NO